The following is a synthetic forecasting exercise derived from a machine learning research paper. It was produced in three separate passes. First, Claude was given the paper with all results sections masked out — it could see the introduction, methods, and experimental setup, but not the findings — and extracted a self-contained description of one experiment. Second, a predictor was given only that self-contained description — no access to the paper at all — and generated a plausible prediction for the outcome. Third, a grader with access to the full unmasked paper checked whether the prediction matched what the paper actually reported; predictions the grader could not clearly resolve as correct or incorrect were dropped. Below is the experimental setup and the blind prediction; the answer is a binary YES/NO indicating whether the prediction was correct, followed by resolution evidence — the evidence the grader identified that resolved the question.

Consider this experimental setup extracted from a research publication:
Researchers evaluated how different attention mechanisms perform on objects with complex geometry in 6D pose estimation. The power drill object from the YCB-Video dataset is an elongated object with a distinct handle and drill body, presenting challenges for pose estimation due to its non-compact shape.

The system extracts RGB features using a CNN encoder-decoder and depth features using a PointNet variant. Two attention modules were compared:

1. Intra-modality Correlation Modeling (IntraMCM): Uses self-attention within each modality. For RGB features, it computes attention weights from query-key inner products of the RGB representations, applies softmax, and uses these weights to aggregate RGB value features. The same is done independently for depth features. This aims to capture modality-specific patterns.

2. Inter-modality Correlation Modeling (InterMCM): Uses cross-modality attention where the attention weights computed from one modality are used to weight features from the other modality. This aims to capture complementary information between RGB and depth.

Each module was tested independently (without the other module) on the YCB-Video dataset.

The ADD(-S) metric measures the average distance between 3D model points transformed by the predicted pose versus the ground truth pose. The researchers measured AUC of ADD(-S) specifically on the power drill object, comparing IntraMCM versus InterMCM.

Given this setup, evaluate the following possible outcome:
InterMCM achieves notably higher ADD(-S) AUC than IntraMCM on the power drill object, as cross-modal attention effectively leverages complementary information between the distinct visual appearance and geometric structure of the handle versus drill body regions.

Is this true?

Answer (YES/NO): NO